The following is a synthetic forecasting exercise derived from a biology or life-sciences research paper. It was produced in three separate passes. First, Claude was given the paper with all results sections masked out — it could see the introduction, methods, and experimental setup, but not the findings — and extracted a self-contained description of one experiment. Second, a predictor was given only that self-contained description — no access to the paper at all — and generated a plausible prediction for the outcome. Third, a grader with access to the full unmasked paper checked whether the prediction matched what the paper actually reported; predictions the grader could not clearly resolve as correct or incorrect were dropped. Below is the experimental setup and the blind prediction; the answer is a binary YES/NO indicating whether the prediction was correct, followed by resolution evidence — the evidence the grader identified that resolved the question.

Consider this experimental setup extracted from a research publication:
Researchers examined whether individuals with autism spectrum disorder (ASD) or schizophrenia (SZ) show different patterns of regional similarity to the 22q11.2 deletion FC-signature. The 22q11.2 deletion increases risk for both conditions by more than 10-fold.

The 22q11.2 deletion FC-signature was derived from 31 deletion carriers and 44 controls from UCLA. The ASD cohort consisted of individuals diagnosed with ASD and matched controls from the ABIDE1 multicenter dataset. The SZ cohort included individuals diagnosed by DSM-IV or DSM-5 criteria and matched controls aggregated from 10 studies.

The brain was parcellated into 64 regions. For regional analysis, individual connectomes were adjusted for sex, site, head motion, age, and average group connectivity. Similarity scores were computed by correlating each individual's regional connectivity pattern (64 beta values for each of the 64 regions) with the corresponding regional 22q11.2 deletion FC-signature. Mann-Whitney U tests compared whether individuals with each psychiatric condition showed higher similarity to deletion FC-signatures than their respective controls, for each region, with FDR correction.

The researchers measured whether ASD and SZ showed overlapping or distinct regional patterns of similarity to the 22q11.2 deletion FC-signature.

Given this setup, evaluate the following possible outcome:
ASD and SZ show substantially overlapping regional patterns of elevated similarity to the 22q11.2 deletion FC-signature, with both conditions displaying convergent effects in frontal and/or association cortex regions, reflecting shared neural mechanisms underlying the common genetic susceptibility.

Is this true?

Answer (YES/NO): NO